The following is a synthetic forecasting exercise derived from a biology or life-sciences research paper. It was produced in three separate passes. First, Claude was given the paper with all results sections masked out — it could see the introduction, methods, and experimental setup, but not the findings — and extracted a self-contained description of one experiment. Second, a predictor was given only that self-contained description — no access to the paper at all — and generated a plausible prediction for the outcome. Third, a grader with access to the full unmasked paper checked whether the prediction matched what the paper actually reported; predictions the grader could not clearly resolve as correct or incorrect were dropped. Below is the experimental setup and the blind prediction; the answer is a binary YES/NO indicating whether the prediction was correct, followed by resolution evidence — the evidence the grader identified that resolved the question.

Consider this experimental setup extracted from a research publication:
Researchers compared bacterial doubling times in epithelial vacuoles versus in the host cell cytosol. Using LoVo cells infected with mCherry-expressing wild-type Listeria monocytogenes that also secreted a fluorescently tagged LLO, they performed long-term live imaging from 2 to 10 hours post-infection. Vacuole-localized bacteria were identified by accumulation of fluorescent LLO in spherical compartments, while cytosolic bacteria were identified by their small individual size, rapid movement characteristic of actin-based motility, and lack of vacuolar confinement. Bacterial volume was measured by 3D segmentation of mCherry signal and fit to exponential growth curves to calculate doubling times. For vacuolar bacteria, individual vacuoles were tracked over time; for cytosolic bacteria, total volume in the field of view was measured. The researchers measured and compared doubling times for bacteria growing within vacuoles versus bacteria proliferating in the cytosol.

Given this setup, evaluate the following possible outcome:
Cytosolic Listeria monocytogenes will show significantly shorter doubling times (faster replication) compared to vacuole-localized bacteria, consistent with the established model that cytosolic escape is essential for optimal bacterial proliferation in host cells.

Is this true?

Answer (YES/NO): NO